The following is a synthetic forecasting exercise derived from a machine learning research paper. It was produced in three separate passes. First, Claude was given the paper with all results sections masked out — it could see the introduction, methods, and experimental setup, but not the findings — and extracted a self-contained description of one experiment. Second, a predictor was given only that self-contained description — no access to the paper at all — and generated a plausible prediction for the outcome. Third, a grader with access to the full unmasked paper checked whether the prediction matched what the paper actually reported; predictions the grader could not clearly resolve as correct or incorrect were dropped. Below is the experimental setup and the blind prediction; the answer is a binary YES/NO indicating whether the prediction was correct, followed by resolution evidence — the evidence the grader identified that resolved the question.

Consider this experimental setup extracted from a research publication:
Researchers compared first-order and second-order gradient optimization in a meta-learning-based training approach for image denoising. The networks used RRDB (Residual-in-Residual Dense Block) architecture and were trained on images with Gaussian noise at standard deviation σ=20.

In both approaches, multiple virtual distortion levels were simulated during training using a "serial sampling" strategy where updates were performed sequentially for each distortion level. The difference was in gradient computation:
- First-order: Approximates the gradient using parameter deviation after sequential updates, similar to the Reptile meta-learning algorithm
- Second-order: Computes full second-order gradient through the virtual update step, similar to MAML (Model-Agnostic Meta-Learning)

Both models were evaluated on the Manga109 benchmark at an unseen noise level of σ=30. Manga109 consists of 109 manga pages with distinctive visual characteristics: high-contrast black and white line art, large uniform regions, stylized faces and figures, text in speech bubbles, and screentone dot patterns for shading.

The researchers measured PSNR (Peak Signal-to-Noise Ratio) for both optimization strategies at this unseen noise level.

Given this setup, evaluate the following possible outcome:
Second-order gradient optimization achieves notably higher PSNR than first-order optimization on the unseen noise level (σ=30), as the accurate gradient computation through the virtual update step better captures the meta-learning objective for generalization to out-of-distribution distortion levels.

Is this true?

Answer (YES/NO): NO